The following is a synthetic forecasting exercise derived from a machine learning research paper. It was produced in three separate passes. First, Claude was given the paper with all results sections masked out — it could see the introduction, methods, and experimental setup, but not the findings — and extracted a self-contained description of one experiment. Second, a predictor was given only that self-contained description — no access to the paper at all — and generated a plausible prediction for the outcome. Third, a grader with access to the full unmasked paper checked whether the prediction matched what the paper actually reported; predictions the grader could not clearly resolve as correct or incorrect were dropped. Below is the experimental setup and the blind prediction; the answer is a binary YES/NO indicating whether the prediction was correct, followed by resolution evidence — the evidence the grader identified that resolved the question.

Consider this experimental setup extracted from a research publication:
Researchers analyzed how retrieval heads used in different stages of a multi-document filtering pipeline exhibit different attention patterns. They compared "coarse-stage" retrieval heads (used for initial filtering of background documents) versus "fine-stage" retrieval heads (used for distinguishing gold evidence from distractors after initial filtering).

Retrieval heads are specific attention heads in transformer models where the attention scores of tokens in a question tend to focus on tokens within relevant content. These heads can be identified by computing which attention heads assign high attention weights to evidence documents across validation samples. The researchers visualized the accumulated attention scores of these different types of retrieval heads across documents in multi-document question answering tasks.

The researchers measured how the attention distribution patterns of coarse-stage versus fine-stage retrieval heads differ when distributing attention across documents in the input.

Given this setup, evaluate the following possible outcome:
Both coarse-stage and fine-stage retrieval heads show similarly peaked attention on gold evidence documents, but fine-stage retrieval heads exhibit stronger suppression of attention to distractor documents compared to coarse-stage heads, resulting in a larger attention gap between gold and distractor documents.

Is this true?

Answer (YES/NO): NO